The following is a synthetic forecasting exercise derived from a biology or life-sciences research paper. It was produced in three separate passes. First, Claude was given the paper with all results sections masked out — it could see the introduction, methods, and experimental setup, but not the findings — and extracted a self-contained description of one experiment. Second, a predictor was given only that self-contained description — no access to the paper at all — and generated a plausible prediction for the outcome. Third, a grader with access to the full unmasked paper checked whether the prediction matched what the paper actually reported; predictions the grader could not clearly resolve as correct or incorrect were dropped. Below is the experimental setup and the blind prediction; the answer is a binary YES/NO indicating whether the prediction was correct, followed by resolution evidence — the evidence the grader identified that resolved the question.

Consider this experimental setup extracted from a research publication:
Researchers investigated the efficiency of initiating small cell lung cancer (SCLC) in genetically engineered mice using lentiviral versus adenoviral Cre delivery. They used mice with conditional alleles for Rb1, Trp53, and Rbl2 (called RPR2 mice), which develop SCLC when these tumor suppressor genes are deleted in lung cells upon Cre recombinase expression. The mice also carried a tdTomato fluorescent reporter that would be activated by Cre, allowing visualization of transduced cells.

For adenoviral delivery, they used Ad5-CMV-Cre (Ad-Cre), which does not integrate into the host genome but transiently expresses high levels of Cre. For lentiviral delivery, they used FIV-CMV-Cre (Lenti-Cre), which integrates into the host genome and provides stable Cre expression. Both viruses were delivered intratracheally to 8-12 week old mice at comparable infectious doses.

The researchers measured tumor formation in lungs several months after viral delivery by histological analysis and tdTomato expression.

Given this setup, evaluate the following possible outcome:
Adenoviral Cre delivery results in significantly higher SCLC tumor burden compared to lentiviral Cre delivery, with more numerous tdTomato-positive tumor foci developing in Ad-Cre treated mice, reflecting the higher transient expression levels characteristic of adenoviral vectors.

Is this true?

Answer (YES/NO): YES